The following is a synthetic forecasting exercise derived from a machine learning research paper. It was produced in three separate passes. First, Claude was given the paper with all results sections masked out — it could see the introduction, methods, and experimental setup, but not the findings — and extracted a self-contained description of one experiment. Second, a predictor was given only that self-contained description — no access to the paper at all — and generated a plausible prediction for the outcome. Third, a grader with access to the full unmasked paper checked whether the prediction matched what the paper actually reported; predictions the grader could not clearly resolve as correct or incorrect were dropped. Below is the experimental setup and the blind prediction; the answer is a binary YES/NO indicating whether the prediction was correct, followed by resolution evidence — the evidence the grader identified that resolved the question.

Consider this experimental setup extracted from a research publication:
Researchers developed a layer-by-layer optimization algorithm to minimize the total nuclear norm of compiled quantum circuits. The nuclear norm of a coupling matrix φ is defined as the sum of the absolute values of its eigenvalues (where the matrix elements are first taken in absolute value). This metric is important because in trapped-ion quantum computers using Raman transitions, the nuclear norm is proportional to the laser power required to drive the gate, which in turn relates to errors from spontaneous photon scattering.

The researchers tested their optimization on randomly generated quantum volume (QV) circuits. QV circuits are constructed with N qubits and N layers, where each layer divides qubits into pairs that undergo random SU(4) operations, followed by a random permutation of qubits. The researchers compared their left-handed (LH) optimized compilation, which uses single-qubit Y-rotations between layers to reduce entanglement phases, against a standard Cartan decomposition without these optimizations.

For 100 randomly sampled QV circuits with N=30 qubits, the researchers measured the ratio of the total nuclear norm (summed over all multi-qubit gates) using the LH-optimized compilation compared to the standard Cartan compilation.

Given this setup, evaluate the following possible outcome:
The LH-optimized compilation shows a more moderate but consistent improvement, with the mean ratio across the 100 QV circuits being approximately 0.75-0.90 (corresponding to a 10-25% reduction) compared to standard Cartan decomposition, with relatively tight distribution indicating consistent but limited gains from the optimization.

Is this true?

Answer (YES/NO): YES